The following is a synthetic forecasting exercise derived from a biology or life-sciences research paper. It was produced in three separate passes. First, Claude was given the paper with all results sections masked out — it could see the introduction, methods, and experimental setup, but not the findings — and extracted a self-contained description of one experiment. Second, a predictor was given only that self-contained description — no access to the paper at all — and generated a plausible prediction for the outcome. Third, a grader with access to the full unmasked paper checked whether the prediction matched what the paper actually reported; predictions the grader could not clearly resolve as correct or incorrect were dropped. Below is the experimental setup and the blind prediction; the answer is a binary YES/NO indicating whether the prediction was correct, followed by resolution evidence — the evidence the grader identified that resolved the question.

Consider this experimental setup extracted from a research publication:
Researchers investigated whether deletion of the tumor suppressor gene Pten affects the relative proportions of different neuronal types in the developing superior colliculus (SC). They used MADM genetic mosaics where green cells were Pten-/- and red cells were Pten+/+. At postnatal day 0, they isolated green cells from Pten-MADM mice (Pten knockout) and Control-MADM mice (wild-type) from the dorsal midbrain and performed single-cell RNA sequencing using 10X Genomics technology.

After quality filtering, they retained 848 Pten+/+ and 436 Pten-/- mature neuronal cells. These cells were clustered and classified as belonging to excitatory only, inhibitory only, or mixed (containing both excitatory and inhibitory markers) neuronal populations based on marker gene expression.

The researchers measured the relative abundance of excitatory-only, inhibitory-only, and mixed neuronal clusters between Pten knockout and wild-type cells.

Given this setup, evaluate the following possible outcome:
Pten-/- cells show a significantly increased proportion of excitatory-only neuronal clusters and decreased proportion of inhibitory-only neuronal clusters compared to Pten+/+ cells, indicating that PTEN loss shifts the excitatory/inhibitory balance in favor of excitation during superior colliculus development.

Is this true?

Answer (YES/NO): NO